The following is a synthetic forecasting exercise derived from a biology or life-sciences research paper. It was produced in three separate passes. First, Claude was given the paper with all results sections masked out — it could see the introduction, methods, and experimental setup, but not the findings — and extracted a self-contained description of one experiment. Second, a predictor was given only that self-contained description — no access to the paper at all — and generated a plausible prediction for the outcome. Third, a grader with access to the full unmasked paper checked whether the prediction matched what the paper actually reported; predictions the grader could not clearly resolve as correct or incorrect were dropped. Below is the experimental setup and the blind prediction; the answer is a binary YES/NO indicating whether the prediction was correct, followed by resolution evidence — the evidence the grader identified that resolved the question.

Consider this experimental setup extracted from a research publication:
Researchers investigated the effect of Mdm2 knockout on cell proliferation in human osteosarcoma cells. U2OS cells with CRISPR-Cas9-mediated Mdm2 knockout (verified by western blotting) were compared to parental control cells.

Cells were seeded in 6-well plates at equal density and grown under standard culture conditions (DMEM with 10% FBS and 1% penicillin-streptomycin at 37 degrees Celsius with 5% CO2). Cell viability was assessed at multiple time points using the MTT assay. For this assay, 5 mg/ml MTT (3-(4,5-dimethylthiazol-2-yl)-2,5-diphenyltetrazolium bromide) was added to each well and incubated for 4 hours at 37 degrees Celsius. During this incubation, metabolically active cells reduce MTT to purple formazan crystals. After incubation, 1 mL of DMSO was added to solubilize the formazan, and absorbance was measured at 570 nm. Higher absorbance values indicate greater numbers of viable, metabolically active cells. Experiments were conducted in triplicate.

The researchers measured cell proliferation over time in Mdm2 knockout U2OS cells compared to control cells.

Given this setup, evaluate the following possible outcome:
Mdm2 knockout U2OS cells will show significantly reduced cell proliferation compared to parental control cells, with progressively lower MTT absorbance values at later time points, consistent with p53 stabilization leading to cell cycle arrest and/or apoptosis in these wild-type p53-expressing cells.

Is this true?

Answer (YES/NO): NO